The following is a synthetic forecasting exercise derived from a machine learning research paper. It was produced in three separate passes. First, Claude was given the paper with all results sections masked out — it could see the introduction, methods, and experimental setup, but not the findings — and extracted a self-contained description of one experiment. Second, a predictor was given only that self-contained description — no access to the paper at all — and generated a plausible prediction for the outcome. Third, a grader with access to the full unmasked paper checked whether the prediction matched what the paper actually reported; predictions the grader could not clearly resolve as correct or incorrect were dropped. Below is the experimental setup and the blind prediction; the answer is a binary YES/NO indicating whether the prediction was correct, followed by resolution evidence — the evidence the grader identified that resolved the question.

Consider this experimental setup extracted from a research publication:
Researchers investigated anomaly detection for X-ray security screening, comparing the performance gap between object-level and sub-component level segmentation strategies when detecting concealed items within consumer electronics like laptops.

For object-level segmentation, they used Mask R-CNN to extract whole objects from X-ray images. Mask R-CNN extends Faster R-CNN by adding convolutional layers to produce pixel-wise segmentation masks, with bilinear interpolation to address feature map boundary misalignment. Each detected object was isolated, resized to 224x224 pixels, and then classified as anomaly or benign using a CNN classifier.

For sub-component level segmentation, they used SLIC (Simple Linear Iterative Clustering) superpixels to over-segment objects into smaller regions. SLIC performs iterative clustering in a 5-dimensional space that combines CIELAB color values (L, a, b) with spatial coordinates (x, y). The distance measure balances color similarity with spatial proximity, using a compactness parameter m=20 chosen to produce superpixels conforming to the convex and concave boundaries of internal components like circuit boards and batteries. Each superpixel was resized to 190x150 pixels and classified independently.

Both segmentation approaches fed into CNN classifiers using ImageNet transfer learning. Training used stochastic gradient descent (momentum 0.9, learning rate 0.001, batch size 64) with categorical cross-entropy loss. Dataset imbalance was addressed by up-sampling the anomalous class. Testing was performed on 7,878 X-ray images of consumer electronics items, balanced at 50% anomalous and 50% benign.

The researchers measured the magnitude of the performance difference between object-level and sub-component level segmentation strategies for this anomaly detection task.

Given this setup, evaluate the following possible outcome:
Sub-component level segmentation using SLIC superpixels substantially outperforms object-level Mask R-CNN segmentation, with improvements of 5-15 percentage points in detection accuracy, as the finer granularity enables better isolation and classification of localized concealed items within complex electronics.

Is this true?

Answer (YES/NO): NO